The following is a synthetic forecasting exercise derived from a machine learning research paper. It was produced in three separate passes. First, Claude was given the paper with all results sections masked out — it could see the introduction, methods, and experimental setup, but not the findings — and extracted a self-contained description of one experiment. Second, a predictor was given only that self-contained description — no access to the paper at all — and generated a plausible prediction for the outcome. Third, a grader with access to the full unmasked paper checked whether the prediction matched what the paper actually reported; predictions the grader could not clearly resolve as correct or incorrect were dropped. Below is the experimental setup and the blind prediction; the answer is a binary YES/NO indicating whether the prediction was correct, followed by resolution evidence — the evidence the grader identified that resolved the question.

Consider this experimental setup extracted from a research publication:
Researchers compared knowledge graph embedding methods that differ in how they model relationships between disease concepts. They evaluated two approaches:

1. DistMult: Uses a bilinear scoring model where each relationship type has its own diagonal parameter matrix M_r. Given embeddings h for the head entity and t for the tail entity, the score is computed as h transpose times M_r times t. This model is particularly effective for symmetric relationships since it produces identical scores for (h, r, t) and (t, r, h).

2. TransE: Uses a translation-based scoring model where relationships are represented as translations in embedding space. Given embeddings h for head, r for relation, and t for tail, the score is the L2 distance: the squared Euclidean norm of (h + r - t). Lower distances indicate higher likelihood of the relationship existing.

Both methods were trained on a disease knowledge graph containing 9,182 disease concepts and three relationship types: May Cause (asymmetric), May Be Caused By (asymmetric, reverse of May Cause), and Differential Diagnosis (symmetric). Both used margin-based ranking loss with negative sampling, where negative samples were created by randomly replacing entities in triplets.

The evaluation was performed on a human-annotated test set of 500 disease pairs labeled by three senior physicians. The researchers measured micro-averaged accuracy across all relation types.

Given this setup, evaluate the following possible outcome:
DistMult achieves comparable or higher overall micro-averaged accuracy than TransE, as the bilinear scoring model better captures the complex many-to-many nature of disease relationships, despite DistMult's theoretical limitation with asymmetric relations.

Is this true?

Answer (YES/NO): NO